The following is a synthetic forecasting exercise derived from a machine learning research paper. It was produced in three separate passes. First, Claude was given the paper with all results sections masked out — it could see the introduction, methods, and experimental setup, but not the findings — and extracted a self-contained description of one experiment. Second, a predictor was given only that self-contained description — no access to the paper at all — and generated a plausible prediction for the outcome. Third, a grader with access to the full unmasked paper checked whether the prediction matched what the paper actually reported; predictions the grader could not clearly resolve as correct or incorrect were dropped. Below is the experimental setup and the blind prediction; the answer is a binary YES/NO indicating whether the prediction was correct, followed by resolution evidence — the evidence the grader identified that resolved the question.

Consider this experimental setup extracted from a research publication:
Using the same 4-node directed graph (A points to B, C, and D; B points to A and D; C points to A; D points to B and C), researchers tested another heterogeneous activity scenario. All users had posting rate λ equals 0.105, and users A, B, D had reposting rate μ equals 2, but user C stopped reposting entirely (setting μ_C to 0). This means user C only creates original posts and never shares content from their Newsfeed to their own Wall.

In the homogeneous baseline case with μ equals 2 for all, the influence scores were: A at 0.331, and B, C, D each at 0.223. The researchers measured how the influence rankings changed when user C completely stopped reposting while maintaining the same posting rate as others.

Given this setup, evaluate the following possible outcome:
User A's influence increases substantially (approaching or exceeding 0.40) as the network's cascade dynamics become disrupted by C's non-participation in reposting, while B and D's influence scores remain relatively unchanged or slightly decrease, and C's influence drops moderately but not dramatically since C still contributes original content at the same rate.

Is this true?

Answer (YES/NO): NO